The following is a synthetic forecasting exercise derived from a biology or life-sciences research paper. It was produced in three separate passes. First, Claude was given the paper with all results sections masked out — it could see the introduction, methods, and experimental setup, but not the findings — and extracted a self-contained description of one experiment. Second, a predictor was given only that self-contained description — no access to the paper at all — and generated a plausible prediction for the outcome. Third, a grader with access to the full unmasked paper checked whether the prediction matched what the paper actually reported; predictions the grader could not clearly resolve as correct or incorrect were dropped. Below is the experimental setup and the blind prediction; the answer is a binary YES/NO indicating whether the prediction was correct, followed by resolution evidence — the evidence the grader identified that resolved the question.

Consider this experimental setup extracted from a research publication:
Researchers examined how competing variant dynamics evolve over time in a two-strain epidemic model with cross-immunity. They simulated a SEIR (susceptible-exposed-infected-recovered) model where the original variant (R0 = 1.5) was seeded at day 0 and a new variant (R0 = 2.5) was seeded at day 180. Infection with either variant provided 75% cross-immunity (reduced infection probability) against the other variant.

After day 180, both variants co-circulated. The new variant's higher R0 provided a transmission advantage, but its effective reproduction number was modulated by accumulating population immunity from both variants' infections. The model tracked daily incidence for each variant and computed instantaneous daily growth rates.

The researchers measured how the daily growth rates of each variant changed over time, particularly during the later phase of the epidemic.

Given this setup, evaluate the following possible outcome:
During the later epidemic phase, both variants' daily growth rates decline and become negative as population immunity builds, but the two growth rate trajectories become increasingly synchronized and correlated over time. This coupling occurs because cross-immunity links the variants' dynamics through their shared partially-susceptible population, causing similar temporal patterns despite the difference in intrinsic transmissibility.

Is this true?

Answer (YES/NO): NO